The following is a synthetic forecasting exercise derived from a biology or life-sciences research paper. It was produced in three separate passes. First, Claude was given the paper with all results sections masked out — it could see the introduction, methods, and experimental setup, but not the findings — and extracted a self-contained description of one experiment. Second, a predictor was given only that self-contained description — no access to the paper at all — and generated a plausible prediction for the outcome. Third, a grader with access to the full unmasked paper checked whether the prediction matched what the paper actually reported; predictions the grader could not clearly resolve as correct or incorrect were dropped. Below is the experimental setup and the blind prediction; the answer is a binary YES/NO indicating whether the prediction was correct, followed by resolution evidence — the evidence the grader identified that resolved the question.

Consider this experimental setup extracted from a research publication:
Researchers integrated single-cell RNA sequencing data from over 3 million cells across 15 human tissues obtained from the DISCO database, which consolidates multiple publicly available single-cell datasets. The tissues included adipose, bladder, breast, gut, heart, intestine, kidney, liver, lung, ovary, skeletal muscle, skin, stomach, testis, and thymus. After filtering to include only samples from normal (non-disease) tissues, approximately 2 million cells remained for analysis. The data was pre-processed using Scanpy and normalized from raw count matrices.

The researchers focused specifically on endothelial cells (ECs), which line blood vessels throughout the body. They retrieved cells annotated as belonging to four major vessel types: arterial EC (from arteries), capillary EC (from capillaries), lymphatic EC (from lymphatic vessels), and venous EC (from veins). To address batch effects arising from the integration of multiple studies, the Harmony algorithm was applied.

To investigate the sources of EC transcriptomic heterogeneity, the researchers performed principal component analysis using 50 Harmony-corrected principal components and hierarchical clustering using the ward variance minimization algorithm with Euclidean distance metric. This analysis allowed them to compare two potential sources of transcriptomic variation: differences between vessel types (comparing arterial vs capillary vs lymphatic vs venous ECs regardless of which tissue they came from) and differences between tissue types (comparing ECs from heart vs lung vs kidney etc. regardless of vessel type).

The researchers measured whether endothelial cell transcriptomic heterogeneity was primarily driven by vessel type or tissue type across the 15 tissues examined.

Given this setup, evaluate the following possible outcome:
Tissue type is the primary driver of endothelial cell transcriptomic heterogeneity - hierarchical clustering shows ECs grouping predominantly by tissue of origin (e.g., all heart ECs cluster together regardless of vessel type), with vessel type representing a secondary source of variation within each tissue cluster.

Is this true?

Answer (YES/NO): NO